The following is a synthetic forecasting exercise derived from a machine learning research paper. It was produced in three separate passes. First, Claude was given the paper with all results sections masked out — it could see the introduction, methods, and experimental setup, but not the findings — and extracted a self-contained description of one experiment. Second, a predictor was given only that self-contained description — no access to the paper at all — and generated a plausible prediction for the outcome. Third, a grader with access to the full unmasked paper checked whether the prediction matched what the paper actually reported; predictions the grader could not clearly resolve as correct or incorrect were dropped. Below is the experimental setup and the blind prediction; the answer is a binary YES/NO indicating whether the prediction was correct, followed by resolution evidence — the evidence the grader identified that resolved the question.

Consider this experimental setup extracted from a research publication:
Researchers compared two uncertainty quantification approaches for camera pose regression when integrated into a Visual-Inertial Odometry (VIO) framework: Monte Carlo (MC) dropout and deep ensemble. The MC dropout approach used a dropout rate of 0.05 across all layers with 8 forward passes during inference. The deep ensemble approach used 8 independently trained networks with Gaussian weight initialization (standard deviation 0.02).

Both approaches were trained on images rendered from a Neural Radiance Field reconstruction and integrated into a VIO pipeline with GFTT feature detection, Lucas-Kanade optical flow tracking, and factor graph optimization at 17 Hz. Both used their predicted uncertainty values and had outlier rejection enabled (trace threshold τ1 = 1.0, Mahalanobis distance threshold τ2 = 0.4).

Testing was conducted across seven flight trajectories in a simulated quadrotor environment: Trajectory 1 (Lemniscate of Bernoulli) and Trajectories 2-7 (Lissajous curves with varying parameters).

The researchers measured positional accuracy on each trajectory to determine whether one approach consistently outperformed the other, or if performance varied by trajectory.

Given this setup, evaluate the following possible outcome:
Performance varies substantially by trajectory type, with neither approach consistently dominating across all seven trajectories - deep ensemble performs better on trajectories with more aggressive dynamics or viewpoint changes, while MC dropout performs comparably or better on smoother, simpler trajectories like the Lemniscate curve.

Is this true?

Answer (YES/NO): NO